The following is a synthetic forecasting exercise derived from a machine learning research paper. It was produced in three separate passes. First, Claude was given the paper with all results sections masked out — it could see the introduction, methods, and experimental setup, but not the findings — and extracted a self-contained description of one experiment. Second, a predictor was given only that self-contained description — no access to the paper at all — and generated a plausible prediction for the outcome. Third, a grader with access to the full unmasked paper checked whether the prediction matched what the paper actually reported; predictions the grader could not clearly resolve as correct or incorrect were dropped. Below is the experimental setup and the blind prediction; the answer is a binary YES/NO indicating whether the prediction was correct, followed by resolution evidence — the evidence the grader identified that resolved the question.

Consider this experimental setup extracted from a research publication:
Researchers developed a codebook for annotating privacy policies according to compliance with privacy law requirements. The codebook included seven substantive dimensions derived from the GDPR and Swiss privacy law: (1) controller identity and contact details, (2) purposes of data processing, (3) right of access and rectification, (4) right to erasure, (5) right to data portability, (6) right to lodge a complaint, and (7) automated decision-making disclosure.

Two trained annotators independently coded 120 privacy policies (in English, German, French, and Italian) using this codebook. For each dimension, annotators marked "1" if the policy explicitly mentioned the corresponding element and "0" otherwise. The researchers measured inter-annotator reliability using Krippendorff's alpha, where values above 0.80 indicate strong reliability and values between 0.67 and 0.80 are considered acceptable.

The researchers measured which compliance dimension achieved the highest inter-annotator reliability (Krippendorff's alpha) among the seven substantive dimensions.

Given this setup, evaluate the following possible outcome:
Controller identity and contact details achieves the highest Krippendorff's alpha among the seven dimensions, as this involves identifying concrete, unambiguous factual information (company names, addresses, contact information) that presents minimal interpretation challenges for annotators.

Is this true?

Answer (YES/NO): NO